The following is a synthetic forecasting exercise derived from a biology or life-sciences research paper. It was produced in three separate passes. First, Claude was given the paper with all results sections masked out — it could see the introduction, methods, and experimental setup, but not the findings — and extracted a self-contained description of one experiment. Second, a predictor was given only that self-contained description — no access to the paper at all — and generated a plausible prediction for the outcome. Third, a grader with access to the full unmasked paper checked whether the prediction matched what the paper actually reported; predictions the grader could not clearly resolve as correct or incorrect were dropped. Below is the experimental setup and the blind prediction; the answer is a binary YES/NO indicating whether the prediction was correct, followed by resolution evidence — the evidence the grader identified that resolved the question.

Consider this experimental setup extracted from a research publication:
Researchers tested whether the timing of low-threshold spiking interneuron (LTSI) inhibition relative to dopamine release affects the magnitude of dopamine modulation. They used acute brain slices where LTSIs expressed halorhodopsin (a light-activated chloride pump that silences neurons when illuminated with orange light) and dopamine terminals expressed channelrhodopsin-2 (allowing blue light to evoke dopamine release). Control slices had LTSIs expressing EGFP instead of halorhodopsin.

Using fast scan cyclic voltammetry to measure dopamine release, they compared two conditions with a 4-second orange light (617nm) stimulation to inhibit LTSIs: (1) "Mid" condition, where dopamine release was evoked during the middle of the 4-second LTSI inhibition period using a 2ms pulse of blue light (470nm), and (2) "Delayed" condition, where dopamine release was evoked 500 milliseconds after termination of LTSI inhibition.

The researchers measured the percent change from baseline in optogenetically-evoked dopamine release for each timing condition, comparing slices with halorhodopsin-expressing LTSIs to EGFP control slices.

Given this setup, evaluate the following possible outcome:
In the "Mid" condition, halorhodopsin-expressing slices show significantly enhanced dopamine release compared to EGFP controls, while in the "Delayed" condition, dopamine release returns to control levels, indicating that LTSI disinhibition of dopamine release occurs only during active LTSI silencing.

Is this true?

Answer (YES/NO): NO